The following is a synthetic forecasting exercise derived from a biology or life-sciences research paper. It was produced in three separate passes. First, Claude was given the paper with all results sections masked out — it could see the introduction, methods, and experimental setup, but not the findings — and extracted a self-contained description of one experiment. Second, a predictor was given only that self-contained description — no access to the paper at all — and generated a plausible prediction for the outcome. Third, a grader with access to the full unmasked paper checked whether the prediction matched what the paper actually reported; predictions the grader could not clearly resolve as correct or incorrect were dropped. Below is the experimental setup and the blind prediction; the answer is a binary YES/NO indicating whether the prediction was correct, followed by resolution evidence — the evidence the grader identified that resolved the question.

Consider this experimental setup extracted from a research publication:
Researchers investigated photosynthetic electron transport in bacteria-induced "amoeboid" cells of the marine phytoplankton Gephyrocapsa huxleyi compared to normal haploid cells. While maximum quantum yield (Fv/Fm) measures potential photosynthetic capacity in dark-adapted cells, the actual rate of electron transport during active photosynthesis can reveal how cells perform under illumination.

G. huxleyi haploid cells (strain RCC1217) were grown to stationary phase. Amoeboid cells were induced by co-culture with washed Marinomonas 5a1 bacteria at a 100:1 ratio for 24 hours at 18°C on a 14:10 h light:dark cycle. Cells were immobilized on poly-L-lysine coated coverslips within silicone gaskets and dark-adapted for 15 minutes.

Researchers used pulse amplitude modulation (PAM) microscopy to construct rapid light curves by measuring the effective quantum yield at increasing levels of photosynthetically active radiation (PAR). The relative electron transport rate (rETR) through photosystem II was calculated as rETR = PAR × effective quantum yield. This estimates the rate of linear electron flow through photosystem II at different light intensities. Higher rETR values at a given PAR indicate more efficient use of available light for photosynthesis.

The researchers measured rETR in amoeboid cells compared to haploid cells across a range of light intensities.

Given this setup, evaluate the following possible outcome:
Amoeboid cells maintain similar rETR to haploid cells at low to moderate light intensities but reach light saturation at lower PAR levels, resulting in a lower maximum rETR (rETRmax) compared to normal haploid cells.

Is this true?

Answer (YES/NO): NO